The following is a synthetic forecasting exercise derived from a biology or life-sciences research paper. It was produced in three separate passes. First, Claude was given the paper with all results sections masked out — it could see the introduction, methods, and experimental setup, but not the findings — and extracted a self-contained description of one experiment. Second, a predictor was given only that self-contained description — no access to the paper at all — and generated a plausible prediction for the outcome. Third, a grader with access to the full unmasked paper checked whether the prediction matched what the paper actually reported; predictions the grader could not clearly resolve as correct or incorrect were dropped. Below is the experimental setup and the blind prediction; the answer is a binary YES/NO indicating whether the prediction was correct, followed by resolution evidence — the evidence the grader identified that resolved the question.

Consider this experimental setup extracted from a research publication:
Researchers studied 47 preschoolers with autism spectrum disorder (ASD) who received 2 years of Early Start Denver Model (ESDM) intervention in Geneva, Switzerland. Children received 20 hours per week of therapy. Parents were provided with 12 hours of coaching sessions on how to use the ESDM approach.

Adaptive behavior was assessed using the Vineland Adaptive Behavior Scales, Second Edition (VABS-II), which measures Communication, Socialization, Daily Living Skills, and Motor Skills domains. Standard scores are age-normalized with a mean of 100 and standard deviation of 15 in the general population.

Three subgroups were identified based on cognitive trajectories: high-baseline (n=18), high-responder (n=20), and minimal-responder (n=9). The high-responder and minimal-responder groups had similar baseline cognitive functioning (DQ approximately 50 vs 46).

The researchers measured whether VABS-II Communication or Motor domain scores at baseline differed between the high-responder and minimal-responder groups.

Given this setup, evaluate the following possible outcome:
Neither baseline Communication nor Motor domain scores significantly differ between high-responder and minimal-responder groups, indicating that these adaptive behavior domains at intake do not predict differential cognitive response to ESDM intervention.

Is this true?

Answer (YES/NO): YES